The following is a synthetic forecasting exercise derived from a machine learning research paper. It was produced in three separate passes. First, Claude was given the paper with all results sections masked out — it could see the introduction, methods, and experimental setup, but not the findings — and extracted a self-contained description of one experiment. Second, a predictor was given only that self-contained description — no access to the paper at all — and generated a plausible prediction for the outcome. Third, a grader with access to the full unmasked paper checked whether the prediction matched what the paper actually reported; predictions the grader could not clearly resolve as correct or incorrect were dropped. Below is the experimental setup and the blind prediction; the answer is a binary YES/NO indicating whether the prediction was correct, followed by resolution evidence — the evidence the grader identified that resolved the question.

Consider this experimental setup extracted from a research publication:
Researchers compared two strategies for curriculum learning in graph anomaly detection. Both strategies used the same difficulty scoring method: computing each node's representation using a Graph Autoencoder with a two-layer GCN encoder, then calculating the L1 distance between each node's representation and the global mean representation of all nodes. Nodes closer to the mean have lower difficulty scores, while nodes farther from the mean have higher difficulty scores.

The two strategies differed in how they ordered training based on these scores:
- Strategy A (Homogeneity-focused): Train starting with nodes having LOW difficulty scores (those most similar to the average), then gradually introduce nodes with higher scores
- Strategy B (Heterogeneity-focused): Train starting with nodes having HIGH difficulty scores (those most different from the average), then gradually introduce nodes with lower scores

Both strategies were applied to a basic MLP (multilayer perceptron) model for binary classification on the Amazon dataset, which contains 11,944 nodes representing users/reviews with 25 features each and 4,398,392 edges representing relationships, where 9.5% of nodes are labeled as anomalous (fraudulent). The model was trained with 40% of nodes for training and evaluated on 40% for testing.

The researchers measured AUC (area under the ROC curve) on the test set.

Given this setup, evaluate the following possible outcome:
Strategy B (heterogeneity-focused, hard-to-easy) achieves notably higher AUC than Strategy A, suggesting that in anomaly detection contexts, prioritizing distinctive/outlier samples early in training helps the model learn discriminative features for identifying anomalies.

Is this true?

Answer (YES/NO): YES